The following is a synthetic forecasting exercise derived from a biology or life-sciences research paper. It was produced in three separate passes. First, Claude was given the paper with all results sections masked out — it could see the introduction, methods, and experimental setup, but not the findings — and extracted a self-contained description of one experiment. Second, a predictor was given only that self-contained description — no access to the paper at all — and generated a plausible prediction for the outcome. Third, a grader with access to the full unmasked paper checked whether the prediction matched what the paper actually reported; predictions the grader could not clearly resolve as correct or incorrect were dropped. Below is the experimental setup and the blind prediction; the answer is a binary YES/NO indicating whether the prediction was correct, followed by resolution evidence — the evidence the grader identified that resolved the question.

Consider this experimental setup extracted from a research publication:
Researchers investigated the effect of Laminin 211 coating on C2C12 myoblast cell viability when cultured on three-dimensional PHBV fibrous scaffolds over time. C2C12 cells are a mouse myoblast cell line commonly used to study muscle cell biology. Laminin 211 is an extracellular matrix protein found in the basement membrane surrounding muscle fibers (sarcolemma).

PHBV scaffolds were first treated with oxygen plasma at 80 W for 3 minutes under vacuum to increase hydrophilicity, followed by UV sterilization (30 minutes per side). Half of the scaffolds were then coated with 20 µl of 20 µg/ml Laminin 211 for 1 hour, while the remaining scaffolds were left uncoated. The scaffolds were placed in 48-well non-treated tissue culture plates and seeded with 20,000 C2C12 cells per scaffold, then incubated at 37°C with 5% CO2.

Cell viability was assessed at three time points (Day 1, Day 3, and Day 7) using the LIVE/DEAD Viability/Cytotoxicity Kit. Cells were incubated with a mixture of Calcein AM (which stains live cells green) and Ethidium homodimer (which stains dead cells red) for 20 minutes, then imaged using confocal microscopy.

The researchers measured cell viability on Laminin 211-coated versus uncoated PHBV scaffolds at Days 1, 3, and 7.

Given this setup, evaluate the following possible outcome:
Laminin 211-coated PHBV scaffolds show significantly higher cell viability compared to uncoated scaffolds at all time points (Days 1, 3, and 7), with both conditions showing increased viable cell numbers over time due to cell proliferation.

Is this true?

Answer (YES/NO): NO